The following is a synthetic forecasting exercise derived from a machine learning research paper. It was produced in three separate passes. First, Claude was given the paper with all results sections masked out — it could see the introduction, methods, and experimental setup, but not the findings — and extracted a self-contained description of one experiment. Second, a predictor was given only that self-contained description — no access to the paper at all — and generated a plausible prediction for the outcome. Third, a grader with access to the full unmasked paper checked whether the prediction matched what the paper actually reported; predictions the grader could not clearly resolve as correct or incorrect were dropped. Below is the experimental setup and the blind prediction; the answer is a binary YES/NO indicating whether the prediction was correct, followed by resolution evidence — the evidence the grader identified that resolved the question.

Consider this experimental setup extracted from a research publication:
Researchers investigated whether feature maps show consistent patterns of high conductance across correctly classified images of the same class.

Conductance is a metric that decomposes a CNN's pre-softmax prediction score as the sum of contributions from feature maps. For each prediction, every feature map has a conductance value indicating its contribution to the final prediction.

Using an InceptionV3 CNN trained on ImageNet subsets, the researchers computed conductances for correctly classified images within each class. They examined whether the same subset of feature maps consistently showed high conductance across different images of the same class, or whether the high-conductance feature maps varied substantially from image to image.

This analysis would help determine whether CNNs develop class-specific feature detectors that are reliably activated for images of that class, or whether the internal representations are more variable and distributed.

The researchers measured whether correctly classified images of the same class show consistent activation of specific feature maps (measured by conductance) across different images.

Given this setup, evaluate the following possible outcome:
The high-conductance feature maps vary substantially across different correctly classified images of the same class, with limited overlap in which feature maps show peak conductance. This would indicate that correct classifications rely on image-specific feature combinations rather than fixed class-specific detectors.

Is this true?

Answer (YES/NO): NO